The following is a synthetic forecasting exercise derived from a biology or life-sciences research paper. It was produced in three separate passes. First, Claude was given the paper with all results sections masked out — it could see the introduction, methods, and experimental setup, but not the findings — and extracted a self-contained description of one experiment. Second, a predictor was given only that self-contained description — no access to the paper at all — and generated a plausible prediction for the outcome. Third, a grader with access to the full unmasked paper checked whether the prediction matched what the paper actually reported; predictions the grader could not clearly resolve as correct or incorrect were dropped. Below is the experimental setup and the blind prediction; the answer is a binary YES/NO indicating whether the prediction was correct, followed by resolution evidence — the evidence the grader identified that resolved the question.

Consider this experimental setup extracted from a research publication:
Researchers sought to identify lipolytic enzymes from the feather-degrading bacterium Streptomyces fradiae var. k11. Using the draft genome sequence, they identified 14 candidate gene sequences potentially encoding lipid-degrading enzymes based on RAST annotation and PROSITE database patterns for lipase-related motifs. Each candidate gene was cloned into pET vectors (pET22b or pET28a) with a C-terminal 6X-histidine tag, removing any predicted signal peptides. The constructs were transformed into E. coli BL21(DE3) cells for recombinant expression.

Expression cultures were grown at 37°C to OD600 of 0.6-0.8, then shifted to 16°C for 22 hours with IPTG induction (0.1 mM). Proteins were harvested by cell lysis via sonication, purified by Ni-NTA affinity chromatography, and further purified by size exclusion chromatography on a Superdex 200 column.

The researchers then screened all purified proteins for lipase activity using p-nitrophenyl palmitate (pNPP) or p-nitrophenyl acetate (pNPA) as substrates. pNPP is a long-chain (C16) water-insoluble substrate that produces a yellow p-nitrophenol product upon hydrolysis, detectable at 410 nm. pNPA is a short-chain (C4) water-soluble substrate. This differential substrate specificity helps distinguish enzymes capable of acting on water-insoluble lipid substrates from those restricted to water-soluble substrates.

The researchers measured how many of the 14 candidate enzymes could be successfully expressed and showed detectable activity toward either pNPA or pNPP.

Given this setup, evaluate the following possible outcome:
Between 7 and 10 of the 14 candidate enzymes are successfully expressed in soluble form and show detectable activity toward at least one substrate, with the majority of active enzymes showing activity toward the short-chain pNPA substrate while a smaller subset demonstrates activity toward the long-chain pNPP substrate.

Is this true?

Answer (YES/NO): NO